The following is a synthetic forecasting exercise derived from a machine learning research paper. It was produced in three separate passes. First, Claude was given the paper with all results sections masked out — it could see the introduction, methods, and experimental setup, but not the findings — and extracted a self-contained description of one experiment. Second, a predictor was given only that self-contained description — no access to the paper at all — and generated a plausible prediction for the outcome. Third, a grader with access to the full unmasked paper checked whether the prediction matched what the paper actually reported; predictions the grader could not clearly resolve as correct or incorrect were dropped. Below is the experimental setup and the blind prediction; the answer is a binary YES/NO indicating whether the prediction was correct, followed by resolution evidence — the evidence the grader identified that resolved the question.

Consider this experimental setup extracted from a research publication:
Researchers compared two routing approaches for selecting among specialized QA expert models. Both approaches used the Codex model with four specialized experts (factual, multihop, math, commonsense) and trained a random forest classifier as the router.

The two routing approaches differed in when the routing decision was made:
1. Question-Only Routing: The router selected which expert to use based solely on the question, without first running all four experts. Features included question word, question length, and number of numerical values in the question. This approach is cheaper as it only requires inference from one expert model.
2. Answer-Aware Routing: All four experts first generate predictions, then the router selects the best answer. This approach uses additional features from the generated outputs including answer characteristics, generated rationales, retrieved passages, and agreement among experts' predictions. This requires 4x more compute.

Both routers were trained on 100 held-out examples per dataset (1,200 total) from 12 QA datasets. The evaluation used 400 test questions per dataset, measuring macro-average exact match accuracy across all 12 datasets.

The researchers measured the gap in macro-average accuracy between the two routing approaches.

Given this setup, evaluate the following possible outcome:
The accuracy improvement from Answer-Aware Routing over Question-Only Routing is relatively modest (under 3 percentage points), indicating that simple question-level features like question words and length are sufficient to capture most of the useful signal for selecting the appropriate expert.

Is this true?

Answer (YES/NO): NO